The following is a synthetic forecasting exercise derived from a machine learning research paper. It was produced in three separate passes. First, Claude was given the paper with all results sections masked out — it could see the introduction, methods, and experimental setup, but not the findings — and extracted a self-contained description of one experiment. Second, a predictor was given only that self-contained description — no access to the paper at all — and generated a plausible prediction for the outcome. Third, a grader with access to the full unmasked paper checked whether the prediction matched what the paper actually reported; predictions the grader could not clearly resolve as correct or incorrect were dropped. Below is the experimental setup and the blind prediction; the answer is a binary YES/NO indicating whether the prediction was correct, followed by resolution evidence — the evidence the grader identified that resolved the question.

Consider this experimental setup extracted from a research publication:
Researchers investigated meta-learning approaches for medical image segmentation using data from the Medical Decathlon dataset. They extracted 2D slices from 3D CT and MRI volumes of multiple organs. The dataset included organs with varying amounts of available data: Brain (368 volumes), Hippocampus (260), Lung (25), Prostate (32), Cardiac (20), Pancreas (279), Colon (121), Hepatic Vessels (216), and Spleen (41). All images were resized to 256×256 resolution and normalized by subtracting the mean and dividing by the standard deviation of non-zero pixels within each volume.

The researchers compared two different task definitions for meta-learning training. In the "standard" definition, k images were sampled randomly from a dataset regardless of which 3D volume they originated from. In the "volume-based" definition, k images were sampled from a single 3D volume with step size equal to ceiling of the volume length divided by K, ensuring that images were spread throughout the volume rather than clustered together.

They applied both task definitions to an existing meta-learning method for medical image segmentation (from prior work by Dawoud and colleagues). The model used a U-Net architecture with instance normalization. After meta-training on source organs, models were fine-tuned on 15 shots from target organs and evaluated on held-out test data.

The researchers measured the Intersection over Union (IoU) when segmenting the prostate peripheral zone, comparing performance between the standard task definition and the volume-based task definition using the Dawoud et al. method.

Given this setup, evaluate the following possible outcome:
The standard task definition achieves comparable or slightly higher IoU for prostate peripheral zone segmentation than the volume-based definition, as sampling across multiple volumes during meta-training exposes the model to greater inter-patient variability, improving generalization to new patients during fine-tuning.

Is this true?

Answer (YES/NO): YES